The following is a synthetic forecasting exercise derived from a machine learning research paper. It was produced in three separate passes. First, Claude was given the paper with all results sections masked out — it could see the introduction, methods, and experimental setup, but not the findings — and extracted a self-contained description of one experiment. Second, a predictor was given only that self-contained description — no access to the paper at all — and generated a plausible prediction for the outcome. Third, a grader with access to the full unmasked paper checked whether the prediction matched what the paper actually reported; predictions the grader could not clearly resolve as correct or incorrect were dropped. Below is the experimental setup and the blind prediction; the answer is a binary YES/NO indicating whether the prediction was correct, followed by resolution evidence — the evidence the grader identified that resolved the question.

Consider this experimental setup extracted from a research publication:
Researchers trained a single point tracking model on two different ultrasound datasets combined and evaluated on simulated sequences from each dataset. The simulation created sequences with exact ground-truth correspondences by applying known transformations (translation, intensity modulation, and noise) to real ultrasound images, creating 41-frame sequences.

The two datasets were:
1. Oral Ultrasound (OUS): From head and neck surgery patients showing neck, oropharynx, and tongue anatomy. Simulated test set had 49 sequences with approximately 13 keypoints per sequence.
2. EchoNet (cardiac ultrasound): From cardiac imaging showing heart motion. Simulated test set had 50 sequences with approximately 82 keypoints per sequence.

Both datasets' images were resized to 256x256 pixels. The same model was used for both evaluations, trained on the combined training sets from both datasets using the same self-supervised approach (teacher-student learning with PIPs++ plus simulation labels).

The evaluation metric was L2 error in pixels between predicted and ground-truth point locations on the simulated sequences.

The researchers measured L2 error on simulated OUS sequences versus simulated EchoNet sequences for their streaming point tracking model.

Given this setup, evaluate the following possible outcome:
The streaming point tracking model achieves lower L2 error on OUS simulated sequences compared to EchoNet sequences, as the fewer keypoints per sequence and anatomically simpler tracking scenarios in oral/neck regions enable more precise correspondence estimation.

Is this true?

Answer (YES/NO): NO